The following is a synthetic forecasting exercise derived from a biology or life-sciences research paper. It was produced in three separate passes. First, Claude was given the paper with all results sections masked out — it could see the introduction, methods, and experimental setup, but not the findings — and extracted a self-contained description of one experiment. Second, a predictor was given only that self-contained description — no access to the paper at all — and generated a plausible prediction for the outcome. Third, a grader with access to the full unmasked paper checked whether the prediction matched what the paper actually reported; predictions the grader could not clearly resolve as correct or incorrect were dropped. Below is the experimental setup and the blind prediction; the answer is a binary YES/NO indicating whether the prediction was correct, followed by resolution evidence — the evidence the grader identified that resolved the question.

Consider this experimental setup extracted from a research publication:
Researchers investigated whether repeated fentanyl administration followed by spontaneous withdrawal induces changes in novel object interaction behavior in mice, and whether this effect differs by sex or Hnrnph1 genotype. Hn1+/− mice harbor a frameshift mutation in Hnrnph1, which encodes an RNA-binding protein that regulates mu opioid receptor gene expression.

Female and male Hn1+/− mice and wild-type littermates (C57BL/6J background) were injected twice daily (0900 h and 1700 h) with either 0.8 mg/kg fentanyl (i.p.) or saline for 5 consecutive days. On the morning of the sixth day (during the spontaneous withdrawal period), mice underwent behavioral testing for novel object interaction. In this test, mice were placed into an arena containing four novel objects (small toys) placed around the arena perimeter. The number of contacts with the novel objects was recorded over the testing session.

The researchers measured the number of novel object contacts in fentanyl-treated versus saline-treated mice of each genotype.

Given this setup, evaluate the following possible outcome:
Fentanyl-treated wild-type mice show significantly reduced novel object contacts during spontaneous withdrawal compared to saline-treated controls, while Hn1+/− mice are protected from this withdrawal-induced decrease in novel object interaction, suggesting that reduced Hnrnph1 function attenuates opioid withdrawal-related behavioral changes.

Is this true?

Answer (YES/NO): YES